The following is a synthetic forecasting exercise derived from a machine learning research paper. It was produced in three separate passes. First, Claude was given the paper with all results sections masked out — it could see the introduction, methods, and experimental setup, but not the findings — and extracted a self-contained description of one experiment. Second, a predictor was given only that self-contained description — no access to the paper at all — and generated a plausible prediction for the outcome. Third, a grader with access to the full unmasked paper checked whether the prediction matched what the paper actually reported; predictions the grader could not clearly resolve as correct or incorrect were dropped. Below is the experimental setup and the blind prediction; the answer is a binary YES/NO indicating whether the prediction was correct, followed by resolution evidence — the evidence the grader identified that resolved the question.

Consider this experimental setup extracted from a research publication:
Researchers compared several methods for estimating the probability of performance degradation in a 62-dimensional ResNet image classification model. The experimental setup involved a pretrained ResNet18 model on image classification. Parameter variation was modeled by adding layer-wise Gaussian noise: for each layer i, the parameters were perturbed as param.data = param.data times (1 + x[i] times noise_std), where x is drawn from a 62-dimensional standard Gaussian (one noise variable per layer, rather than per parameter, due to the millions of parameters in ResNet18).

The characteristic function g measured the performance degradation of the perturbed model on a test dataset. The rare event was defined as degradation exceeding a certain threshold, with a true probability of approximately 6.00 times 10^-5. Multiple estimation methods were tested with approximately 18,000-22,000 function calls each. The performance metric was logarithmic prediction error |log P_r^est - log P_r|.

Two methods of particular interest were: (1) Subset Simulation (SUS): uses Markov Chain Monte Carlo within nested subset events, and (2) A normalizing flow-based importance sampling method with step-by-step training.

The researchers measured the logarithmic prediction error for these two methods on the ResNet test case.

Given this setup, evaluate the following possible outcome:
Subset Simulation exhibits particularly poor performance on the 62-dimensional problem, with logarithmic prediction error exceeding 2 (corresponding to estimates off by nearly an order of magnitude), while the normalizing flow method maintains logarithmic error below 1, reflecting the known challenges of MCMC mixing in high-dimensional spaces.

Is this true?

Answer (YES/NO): NO